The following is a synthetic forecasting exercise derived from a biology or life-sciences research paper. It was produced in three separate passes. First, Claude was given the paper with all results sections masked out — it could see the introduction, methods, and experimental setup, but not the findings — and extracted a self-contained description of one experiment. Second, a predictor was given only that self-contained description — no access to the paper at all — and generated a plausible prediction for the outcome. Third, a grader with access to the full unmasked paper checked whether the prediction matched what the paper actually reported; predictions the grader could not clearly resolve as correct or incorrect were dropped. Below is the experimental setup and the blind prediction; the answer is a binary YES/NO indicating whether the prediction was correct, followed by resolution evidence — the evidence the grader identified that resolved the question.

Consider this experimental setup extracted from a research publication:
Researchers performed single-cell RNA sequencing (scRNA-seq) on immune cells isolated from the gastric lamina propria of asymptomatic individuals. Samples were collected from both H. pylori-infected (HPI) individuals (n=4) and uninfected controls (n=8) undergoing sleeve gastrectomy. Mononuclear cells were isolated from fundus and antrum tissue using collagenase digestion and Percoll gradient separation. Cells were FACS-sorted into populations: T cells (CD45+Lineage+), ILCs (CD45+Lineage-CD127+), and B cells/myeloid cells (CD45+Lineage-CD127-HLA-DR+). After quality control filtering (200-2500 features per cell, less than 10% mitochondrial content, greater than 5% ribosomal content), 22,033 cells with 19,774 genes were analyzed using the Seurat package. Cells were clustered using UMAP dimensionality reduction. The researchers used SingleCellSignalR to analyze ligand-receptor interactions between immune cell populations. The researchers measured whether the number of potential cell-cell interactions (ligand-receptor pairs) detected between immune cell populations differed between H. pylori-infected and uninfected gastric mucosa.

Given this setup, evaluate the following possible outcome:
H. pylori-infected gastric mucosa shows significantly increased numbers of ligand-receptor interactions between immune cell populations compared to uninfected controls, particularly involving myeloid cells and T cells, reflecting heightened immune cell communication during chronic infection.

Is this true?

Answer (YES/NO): NO